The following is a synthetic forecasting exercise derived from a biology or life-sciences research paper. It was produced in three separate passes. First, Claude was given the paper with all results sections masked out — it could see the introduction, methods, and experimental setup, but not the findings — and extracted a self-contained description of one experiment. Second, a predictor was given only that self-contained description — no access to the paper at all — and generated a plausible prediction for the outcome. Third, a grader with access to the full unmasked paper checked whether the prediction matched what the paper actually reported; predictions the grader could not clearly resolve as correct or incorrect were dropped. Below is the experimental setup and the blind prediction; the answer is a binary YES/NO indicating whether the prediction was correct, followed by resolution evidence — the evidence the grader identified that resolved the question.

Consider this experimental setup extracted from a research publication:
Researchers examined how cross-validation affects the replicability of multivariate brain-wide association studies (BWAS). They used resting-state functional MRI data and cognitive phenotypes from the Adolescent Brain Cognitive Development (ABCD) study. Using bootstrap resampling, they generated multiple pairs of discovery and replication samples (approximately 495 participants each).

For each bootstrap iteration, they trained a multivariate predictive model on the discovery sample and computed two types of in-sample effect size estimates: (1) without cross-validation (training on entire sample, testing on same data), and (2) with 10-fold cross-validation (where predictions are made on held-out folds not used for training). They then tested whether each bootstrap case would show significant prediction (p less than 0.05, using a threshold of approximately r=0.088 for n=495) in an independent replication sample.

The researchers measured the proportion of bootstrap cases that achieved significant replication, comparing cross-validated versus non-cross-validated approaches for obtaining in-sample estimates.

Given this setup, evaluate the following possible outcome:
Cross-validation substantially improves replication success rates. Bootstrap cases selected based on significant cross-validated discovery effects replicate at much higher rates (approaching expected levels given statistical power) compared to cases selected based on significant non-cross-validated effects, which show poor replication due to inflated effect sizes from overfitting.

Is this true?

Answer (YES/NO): YES